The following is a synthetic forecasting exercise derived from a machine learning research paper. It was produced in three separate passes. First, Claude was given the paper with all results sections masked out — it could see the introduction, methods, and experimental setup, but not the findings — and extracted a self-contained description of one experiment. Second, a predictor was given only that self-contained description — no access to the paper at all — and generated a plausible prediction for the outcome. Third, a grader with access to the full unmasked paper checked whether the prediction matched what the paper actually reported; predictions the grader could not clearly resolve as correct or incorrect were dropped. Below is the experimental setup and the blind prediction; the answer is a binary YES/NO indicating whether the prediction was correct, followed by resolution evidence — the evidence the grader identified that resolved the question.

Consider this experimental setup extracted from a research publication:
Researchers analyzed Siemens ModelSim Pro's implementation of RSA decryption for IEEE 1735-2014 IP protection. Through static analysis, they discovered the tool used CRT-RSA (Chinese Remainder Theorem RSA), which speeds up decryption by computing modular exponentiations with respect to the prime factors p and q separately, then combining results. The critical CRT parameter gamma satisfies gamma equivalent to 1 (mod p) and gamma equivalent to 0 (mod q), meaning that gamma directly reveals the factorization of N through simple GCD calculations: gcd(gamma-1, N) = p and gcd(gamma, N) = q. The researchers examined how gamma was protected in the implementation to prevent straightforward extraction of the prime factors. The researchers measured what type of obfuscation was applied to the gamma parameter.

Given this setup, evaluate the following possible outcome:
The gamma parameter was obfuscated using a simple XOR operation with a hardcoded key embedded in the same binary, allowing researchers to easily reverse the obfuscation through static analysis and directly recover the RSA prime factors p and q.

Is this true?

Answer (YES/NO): NO